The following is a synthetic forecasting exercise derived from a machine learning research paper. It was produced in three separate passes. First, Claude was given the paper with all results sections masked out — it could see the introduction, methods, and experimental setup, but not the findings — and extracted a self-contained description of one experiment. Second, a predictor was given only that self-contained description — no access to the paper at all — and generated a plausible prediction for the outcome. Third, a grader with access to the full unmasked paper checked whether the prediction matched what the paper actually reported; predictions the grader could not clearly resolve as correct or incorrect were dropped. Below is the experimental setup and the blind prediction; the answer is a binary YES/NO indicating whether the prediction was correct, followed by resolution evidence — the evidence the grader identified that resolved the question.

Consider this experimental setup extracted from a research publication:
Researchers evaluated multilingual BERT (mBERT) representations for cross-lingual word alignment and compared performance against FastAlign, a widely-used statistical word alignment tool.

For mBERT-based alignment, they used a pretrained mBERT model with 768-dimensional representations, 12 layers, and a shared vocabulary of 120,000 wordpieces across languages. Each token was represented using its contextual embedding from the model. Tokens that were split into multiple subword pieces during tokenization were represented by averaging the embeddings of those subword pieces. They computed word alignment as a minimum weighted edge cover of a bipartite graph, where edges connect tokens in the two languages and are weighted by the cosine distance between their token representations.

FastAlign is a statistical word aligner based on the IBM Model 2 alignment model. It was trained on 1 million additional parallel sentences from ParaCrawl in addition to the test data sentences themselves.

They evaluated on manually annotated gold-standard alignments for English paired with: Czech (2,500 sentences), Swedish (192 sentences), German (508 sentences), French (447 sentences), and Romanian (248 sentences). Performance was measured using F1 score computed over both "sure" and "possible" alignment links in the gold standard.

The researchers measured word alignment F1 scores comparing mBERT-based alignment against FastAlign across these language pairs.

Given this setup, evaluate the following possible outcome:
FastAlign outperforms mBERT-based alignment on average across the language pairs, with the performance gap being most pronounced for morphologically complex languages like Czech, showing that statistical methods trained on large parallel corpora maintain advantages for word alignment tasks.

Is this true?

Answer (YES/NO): NO